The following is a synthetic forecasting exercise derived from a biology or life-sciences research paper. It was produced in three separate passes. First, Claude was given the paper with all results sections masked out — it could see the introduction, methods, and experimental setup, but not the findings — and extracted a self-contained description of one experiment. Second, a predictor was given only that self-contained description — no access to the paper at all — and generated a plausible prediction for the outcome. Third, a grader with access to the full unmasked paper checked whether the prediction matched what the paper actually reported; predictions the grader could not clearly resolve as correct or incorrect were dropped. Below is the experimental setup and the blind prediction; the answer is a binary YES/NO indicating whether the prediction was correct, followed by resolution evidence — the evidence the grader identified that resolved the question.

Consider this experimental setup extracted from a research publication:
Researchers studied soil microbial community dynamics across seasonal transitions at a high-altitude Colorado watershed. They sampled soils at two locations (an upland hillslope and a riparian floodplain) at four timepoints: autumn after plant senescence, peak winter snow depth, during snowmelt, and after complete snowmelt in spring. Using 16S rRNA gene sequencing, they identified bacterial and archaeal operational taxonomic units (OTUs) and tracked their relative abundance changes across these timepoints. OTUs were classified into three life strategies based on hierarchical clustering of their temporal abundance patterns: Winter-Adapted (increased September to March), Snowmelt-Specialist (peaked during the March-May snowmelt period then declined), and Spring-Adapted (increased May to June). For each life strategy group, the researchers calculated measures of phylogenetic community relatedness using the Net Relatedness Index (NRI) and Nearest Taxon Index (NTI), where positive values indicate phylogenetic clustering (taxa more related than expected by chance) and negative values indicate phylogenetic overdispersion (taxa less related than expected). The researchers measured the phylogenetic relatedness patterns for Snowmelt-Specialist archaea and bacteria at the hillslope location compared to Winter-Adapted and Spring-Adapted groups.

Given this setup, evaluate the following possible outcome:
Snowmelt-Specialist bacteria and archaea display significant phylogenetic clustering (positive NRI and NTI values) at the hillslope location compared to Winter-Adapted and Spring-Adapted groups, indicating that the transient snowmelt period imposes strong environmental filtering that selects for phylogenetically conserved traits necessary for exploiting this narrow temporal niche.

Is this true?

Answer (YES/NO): NO